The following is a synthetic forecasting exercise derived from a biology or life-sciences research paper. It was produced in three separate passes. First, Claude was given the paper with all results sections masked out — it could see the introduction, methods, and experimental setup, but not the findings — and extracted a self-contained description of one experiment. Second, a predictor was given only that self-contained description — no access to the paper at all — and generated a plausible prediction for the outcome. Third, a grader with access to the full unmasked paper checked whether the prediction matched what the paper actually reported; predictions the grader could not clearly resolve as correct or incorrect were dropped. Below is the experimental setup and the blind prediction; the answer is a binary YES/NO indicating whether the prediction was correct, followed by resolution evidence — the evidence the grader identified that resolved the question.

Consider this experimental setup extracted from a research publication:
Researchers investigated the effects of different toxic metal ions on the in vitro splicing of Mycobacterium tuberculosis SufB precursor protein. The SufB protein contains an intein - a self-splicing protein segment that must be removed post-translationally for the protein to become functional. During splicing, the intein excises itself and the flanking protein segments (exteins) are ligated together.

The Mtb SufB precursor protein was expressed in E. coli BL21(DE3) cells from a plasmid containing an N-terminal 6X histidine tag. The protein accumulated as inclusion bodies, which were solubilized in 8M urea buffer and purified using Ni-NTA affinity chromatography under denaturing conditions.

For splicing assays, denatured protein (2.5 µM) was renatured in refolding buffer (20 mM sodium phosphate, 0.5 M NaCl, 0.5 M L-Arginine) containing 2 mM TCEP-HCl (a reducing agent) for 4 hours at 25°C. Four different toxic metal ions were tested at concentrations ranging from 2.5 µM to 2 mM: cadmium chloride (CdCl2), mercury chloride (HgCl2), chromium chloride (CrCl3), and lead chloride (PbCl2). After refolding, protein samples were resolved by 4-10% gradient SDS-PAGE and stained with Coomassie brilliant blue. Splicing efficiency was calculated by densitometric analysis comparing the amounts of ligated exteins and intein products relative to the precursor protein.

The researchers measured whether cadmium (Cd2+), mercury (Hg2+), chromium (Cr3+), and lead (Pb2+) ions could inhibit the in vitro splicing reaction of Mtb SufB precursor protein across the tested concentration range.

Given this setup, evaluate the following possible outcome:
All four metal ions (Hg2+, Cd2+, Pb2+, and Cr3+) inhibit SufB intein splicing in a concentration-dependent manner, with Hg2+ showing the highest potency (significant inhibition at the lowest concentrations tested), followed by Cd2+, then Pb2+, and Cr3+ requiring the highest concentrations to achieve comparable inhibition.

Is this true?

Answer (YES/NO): NO